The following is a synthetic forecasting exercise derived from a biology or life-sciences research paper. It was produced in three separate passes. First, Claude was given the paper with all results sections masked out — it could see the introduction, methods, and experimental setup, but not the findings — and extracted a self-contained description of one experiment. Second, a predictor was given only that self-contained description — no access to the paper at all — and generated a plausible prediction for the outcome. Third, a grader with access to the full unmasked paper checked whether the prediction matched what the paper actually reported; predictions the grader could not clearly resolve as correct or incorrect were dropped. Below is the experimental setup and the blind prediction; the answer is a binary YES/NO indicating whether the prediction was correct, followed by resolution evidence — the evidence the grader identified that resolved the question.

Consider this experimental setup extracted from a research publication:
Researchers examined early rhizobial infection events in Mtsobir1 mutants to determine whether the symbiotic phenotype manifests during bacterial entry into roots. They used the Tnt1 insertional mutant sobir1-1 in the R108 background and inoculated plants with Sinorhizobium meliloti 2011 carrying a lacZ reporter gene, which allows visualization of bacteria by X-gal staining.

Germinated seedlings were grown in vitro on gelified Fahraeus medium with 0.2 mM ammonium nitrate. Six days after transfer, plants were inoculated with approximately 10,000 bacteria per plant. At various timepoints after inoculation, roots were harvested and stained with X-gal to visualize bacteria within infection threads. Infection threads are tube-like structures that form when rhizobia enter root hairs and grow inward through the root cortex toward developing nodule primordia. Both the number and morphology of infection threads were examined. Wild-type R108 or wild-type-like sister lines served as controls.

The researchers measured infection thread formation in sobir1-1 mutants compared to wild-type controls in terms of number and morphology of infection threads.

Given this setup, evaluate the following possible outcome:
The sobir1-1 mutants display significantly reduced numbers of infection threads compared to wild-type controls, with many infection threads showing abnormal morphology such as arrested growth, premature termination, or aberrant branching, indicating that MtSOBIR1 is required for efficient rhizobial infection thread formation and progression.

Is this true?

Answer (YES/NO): NO